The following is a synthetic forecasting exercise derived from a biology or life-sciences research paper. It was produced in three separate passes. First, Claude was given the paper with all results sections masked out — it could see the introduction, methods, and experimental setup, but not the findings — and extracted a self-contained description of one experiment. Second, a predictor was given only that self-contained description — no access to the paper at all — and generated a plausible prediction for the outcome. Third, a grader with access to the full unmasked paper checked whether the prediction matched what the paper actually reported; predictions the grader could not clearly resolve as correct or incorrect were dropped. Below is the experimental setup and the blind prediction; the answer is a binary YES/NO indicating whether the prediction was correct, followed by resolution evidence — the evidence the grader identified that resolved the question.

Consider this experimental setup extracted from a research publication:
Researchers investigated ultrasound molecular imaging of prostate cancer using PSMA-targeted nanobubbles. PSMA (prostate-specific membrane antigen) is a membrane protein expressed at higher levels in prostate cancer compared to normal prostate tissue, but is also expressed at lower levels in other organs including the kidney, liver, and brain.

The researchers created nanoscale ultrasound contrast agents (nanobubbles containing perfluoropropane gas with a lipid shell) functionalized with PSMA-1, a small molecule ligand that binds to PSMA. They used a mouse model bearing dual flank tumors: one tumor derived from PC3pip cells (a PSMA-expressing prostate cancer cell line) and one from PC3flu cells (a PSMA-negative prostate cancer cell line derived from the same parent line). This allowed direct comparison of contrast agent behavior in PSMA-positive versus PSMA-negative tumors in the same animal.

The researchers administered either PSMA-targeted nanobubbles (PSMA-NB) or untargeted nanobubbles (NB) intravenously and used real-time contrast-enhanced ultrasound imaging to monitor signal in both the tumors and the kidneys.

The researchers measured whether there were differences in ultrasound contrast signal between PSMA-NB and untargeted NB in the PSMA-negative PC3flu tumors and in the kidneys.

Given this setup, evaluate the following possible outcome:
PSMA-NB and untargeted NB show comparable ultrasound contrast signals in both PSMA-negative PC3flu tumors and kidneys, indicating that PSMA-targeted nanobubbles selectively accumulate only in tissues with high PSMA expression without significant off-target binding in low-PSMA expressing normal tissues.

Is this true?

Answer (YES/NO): NO